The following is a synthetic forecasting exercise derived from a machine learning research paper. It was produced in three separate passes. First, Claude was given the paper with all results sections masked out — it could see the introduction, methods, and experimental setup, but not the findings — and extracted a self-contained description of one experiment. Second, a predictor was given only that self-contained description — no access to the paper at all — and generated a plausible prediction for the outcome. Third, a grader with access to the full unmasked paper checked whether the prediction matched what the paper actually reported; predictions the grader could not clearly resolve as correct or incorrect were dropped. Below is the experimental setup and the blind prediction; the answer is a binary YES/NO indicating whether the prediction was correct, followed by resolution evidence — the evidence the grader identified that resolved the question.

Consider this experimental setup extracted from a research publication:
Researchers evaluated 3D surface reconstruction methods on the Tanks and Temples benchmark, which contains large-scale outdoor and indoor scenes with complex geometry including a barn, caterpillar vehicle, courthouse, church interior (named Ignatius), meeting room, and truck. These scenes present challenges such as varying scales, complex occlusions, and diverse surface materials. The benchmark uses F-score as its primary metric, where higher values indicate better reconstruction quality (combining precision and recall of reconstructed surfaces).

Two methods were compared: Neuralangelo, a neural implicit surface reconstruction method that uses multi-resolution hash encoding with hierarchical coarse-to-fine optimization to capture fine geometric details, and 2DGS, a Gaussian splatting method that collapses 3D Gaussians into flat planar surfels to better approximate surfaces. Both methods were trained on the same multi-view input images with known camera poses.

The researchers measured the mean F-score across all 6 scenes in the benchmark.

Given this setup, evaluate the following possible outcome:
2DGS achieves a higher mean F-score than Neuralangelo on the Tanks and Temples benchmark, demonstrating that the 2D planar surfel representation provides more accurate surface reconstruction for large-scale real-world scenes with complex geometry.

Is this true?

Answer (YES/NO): NO